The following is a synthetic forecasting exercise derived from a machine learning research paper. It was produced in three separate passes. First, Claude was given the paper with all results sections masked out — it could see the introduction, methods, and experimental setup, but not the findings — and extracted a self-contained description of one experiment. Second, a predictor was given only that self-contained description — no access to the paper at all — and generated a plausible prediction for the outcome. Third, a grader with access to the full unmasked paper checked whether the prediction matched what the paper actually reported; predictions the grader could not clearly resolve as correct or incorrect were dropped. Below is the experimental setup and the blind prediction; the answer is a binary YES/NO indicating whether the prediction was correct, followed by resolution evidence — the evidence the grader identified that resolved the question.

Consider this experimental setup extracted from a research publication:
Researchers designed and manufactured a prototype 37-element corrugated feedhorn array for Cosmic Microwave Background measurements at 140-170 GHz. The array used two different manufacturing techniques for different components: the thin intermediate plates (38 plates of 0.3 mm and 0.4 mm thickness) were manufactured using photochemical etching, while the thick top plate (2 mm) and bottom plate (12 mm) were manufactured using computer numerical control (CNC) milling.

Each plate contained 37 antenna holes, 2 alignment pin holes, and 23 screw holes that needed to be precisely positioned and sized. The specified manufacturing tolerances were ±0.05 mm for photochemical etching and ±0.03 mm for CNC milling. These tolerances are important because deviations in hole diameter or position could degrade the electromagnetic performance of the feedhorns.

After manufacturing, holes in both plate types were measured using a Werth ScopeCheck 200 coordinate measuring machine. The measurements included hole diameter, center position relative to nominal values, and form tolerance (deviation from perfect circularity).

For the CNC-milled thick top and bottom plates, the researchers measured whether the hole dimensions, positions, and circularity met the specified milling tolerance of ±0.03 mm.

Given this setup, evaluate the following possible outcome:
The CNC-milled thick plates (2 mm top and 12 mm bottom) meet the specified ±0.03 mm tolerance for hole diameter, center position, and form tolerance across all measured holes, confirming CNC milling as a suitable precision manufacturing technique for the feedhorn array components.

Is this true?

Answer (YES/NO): YES